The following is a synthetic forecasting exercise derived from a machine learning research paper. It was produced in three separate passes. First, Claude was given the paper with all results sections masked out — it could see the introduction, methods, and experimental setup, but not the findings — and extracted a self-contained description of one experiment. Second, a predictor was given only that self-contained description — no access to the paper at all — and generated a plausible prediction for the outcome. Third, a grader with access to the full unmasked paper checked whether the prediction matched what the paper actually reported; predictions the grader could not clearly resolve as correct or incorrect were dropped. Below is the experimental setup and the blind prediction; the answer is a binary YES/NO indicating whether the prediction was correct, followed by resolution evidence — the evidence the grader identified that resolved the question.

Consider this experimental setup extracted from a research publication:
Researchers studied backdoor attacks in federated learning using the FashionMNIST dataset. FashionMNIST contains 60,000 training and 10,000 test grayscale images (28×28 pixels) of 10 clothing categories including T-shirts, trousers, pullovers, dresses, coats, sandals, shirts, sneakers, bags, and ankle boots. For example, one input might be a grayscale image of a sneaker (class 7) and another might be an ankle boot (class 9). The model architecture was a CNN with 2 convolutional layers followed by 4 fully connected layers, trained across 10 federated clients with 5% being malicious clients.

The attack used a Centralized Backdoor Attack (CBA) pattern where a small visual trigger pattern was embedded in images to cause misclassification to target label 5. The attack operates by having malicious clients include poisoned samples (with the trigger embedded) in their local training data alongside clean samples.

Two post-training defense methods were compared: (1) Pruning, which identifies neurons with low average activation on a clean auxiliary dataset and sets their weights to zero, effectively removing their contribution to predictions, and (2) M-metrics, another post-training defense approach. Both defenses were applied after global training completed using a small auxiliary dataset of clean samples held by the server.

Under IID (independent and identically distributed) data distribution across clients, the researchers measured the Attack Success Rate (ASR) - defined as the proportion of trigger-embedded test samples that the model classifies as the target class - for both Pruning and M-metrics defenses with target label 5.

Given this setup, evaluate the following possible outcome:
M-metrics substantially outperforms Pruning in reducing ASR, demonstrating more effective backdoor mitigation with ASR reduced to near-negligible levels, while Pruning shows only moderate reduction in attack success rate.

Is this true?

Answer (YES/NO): NO